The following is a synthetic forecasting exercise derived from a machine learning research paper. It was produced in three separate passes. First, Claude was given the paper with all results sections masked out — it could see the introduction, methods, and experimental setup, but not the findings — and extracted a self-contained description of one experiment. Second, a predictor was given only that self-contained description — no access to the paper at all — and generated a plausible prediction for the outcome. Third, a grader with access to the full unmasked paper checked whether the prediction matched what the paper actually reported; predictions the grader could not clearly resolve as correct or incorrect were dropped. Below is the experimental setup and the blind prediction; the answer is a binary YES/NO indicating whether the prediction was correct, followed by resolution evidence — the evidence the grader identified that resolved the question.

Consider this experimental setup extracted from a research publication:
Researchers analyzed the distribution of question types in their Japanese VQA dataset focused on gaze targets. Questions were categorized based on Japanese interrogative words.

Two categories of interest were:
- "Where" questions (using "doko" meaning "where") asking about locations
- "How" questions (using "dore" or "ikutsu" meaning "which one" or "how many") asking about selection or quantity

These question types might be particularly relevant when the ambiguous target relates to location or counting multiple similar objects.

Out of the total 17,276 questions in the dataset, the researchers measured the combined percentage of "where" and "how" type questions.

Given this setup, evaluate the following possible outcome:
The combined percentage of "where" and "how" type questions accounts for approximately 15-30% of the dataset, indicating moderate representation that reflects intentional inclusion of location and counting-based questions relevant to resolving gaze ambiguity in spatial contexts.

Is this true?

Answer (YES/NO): NO